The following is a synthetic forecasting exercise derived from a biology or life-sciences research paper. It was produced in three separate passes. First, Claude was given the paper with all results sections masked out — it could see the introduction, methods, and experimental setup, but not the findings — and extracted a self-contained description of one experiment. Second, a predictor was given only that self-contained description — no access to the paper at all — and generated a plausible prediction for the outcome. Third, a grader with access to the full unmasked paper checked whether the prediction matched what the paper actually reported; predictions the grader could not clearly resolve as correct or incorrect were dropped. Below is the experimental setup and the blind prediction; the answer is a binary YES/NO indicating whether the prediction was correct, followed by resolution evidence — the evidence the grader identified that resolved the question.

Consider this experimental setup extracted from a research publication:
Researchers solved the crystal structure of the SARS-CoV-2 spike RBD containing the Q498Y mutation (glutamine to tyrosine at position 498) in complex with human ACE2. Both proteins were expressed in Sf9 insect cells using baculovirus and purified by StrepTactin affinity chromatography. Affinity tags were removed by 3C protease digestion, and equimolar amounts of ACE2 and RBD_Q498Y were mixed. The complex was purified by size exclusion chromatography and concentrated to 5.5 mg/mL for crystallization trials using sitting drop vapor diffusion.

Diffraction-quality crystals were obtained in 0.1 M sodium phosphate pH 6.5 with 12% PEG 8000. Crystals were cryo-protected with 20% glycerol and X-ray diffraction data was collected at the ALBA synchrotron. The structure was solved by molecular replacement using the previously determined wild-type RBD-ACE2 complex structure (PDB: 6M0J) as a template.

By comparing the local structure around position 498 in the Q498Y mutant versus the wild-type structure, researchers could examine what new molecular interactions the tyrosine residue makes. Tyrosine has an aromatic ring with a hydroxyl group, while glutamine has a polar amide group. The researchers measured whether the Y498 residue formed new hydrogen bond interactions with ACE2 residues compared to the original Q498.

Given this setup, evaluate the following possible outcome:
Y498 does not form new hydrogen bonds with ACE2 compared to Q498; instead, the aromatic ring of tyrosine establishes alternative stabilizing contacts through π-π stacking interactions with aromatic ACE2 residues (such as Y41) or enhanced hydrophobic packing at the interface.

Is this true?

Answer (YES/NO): NO